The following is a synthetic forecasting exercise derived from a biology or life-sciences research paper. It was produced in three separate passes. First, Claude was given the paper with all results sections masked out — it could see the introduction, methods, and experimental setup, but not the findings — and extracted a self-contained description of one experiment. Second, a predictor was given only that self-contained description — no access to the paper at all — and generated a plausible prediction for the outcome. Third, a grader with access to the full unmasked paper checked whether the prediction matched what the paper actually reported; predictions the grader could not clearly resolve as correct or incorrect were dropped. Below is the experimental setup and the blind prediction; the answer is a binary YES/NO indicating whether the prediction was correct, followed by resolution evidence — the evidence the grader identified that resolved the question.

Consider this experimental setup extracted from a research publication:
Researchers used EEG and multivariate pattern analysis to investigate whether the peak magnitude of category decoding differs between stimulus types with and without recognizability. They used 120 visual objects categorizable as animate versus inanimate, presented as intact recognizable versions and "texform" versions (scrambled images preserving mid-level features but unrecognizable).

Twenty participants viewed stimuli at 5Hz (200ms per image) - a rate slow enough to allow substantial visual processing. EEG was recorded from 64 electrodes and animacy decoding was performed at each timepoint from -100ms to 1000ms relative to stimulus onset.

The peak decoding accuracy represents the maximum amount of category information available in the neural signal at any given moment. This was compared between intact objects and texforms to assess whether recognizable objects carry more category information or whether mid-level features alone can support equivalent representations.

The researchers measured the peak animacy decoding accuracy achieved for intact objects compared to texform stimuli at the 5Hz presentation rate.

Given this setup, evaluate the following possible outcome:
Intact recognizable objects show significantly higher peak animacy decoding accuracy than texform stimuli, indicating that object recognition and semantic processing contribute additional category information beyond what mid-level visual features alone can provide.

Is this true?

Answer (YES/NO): YES